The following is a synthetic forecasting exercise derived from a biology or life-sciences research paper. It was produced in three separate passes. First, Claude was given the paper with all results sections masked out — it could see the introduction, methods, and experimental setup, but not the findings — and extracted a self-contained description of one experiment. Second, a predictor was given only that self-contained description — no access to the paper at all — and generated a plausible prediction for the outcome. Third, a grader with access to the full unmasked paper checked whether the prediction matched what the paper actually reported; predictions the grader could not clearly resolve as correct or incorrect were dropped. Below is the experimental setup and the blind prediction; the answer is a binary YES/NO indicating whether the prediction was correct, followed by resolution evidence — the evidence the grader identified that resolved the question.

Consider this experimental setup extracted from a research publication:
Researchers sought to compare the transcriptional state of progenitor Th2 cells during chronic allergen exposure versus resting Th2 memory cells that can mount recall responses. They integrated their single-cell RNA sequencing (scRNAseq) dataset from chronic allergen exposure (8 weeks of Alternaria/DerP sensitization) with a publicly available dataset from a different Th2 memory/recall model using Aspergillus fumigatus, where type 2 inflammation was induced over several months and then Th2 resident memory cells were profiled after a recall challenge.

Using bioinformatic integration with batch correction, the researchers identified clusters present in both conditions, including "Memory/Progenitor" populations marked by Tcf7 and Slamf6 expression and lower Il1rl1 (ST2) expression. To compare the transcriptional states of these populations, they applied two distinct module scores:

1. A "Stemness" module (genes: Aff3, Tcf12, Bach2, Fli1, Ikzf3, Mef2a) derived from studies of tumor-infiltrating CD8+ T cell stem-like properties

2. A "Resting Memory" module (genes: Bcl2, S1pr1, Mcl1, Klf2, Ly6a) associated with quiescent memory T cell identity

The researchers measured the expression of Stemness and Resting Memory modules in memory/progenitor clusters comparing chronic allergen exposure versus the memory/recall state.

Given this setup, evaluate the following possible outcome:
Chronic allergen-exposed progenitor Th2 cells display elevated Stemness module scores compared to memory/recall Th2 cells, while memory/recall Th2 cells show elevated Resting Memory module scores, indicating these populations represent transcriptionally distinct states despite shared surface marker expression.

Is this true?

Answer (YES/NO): YES